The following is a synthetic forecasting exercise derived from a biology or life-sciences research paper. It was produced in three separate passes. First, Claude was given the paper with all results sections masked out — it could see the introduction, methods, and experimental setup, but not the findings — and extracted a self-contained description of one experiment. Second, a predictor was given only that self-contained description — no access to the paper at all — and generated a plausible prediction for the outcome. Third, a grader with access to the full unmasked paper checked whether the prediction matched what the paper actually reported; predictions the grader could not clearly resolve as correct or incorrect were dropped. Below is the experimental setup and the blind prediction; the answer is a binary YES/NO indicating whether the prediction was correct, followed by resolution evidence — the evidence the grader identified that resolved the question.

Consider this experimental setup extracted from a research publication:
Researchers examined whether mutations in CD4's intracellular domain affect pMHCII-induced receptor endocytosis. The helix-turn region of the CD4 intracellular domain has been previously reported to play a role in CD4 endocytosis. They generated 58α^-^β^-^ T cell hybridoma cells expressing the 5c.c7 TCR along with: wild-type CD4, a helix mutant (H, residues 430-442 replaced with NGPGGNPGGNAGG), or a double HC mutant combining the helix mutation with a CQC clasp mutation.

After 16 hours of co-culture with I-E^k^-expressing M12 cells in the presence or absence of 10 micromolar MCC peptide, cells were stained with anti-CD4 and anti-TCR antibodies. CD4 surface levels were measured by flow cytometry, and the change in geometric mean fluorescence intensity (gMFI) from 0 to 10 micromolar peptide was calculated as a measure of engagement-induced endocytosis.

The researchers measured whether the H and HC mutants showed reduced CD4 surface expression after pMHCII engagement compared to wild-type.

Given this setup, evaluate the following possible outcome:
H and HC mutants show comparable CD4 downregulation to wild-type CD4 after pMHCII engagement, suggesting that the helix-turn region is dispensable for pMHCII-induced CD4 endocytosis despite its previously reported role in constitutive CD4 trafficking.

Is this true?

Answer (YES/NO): NO